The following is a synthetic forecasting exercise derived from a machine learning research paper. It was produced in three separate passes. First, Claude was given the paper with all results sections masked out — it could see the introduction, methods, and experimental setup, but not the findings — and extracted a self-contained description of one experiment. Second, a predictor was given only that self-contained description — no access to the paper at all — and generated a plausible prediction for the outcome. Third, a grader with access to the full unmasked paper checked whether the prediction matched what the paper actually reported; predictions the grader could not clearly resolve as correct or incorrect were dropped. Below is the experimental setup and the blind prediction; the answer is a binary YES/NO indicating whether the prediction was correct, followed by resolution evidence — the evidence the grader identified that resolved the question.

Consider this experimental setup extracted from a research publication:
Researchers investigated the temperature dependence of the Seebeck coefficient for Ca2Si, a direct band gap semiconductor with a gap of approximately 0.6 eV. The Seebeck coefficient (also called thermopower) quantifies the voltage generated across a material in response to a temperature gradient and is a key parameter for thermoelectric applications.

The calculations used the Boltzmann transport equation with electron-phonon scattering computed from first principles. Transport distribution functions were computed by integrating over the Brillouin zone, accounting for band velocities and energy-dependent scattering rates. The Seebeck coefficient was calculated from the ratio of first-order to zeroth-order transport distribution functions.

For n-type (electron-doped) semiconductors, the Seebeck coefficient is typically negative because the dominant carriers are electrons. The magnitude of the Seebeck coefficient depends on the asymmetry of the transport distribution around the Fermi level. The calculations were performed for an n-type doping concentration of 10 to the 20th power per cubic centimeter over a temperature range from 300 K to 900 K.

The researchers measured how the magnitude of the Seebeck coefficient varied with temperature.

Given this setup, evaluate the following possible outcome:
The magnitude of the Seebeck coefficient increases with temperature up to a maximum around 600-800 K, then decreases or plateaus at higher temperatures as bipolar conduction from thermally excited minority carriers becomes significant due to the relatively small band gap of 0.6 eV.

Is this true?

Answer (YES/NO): NO